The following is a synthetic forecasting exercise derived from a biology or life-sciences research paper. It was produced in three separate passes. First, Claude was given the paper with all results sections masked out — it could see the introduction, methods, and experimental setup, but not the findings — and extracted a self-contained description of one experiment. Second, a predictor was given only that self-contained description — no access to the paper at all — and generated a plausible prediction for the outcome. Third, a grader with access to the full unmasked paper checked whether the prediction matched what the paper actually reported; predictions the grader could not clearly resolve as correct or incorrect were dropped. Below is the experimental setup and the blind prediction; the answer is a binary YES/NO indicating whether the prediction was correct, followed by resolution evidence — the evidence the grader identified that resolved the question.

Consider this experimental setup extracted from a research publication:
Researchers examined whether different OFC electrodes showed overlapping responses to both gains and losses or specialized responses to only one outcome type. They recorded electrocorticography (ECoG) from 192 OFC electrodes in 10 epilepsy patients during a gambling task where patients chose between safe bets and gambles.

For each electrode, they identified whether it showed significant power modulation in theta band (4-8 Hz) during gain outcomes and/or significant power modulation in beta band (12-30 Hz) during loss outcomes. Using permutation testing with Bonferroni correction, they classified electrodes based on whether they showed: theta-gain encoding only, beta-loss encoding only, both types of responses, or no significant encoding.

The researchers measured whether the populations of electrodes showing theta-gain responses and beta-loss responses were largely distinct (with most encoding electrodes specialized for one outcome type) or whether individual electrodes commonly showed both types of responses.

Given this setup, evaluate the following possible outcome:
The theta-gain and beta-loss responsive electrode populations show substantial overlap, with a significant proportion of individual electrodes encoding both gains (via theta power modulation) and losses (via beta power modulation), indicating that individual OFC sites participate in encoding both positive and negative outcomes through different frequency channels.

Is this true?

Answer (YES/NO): NO